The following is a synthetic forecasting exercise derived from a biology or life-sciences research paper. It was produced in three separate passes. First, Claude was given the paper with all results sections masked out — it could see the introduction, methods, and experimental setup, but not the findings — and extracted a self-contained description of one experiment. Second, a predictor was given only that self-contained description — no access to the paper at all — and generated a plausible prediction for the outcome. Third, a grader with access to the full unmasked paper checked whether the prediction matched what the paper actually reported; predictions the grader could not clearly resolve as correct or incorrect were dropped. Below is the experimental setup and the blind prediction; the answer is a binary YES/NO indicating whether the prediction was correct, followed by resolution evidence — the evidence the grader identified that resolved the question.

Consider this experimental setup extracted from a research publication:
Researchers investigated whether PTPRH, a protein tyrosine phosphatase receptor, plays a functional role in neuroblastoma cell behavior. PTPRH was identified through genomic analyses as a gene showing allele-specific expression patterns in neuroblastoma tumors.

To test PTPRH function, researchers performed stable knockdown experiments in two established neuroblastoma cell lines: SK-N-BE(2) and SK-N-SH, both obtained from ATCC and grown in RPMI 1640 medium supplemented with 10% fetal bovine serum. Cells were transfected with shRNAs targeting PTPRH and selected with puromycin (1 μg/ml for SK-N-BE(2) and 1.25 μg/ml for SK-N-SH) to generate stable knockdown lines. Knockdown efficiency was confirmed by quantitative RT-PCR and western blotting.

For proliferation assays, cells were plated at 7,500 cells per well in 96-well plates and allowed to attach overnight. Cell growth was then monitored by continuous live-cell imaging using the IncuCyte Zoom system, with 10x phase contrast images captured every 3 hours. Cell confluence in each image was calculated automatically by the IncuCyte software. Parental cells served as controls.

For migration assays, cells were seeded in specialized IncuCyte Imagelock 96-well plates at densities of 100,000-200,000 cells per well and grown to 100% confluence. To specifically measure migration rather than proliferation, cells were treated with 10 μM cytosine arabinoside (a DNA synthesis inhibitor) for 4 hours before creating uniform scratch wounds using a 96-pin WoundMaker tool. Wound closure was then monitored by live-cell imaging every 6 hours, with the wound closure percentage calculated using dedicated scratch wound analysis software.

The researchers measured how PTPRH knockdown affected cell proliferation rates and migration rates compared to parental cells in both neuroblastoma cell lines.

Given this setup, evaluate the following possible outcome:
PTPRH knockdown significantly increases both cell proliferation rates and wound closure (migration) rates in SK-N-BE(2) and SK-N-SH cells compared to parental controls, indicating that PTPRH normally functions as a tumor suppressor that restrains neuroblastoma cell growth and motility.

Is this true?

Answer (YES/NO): NO